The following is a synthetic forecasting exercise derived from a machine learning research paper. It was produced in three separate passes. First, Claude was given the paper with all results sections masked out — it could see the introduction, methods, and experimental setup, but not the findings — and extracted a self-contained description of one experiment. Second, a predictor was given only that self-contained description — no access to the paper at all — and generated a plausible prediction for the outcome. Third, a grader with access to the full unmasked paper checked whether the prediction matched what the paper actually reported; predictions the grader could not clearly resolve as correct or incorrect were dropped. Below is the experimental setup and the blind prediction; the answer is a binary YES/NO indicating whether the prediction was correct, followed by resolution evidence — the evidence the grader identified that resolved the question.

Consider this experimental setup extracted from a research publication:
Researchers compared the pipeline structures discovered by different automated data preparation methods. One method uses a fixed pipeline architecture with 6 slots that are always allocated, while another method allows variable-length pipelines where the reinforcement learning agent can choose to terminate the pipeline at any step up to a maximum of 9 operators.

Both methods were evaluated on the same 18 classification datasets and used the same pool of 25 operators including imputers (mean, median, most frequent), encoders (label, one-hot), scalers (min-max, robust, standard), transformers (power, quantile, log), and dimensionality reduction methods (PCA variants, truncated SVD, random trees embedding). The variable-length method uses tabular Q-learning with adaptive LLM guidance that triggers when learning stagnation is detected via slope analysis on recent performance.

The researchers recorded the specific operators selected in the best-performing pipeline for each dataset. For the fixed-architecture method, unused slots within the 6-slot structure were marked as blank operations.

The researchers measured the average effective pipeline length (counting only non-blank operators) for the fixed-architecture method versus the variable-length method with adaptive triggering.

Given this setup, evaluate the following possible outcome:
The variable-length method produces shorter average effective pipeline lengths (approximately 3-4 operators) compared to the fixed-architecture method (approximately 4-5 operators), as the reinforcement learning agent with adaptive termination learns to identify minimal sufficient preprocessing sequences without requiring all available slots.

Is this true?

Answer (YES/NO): NO